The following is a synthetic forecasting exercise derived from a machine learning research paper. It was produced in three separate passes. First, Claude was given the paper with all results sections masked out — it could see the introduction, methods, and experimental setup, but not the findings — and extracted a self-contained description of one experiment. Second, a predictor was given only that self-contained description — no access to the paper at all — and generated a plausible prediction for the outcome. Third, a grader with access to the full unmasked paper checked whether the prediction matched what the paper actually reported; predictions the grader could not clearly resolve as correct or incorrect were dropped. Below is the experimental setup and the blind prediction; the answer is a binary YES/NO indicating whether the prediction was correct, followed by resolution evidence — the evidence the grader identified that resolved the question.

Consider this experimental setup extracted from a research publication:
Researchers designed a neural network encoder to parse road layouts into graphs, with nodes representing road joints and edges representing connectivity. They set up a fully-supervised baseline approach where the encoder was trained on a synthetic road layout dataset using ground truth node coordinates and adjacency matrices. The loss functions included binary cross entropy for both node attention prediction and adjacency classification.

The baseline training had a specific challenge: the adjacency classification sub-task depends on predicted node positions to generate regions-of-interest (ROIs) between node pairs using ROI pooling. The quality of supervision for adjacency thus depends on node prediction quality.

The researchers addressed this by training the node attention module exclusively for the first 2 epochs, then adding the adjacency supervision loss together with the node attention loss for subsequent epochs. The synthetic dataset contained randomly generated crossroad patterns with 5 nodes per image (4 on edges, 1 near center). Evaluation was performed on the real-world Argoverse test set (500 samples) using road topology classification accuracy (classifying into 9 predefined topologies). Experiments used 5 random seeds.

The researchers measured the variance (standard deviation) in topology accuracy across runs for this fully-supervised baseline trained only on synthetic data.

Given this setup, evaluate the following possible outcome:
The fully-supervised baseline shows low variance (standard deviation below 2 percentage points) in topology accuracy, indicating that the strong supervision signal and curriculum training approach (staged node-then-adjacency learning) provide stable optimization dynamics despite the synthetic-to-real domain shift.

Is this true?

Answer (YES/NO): NO